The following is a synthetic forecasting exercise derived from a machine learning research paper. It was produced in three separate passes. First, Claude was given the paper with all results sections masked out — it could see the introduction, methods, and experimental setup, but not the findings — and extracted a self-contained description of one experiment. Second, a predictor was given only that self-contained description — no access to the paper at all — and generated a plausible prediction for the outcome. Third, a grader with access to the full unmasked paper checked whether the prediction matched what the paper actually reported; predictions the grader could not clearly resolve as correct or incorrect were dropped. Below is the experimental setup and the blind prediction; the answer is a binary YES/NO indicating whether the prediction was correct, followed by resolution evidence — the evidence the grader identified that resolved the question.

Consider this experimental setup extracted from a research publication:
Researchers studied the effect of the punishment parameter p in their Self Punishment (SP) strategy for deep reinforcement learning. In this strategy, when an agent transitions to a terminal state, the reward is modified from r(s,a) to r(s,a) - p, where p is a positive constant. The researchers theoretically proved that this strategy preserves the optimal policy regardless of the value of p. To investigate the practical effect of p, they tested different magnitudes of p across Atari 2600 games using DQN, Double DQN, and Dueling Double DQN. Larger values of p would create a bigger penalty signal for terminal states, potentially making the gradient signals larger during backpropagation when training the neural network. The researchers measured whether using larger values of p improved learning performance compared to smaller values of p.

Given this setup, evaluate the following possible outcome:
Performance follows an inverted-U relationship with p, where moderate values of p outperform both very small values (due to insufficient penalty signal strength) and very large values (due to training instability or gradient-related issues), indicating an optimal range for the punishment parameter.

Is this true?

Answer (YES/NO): NO